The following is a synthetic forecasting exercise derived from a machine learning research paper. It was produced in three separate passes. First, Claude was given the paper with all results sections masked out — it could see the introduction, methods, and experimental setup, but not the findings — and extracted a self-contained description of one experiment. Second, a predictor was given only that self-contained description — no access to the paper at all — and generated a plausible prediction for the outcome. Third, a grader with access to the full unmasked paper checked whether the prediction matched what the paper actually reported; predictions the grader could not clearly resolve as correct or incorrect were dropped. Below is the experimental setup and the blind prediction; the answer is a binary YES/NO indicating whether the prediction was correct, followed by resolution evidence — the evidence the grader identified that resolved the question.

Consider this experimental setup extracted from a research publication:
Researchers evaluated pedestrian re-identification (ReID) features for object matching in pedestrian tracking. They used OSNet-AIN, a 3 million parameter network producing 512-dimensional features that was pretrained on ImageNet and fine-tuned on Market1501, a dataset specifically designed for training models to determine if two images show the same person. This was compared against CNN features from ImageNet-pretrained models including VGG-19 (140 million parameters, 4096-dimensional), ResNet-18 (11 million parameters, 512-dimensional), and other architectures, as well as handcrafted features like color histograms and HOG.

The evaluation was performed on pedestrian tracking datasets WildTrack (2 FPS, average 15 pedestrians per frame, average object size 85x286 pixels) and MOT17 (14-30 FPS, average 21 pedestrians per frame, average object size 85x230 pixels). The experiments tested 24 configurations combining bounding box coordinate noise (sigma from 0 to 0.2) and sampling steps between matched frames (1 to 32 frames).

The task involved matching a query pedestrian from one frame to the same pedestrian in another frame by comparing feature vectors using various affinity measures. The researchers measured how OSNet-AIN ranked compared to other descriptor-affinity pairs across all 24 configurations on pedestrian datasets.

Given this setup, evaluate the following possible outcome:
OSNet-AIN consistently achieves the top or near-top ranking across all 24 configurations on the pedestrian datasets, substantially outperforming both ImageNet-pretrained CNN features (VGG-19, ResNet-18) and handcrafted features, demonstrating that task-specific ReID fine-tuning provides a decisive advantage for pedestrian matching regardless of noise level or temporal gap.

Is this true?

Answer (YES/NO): YES